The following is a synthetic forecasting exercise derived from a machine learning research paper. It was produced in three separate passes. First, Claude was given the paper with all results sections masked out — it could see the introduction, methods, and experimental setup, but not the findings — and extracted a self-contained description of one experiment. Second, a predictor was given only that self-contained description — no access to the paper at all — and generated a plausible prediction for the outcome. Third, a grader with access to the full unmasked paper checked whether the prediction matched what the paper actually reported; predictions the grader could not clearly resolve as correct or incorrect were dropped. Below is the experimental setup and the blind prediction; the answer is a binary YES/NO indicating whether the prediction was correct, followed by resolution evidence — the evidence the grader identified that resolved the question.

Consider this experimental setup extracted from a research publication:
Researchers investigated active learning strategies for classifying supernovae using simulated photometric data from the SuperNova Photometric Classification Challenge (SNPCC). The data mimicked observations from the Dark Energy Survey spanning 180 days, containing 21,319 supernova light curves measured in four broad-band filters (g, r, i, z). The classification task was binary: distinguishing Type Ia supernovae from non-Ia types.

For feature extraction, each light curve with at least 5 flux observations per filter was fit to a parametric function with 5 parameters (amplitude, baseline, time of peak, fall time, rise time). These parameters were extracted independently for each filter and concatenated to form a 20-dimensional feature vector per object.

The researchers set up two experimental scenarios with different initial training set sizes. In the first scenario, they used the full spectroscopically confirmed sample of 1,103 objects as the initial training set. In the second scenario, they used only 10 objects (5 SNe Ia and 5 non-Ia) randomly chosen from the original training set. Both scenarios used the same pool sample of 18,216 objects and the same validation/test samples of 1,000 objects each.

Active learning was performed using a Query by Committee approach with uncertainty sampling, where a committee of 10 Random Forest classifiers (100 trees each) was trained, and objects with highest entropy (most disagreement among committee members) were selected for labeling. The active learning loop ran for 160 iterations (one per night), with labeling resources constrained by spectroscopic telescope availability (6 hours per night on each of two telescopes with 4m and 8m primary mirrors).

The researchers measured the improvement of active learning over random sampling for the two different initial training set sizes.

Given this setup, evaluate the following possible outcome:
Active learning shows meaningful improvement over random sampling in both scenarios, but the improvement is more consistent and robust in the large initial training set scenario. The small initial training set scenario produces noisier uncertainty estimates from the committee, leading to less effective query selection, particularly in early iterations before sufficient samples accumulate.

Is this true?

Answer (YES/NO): NO